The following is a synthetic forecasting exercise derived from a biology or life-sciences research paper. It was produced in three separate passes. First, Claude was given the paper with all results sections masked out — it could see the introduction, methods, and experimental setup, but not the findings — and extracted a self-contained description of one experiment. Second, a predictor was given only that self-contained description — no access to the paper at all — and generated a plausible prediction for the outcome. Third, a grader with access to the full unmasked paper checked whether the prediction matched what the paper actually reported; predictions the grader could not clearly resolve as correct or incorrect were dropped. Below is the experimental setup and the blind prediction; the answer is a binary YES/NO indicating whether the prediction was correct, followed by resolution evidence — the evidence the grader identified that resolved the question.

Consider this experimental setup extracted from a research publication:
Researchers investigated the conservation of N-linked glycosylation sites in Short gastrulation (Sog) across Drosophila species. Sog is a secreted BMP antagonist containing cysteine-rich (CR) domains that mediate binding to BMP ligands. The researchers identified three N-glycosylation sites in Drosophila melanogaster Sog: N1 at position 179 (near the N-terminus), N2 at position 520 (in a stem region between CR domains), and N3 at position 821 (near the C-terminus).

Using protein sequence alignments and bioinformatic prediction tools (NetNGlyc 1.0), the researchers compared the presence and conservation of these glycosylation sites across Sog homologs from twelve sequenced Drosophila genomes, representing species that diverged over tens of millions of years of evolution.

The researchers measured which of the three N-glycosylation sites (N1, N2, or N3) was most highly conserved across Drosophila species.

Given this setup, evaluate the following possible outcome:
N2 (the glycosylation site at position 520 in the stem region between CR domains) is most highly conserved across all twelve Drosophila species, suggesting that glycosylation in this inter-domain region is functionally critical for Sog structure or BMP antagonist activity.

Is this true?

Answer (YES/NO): NO